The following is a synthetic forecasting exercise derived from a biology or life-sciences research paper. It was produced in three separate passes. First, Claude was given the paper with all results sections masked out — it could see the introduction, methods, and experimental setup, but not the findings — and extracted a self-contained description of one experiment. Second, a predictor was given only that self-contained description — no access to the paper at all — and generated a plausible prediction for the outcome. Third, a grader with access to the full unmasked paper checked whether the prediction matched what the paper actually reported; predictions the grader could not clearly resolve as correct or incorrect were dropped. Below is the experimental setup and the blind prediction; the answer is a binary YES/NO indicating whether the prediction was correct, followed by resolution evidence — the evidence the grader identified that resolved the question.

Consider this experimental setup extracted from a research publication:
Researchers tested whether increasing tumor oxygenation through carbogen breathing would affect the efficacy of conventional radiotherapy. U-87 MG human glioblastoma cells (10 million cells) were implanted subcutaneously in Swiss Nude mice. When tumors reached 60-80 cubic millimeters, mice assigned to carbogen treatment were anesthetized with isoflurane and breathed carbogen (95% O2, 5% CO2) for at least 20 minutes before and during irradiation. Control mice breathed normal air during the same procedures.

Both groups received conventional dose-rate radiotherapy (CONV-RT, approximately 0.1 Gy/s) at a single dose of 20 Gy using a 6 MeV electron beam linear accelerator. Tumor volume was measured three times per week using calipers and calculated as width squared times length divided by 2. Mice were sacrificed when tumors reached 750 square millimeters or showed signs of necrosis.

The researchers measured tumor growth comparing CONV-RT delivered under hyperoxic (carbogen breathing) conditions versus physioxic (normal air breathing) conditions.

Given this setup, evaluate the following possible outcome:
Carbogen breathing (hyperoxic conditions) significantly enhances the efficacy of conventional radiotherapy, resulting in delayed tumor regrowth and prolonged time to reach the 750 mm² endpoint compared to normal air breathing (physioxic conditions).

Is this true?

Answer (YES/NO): YES